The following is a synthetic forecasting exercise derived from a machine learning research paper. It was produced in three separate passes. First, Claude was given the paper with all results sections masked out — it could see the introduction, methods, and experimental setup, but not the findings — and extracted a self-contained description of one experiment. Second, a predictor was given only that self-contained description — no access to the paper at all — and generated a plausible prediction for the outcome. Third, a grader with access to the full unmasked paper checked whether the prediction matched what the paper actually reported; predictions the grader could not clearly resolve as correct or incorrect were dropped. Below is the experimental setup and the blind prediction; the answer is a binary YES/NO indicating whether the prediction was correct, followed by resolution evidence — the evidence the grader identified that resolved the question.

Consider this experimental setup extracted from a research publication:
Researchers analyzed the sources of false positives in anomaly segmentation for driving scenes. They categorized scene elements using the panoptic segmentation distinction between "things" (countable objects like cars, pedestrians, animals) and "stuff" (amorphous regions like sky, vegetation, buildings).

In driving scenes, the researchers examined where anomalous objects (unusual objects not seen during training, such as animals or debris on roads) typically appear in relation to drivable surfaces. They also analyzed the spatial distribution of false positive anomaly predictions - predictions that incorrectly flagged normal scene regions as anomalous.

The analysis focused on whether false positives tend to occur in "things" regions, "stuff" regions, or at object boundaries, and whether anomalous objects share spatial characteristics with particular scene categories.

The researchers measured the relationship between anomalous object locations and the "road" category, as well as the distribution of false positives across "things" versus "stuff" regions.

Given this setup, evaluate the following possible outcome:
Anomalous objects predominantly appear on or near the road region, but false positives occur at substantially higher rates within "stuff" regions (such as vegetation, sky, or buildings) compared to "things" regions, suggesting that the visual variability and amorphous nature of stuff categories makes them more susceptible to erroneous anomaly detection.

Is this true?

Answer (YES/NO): YES